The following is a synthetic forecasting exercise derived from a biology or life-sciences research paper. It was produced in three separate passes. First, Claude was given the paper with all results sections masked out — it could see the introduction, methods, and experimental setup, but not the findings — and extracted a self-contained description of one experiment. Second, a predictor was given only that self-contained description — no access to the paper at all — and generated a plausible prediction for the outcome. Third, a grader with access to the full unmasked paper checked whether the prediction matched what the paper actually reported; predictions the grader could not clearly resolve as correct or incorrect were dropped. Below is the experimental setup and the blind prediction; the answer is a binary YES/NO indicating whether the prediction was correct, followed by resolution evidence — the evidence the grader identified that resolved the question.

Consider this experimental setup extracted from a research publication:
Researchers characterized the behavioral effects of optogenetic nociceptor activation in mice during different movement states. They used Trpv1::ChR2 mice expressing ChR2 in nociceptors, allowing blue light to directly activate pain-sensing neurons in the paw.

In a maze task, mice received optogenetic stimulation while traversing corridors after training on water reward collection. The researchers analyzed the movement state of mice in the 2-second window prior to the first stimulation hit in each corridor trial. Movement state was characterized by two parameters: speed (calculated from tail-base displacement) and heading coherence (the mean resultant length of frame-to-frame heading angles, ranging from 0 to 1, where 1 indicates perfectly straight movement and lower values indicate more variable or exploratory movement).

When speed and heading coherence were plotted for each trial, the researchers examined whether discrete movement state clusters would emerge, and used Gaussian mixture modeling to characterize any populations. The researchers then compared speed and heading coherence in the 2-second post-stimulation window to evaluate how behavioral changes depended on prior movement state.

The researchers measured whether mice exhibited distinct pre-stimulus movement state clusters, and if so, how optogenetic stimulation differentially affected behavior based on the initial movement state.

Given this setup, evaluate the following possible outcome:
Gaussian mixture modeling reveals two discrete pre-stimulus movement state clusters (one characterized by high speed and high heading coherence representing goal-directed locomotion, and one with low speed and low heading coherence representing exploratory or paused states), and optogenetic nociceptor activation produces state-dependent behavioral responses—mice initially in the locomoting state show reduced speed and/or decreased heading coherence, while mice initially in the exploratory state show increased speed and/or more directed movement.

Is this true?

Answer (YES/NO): YES